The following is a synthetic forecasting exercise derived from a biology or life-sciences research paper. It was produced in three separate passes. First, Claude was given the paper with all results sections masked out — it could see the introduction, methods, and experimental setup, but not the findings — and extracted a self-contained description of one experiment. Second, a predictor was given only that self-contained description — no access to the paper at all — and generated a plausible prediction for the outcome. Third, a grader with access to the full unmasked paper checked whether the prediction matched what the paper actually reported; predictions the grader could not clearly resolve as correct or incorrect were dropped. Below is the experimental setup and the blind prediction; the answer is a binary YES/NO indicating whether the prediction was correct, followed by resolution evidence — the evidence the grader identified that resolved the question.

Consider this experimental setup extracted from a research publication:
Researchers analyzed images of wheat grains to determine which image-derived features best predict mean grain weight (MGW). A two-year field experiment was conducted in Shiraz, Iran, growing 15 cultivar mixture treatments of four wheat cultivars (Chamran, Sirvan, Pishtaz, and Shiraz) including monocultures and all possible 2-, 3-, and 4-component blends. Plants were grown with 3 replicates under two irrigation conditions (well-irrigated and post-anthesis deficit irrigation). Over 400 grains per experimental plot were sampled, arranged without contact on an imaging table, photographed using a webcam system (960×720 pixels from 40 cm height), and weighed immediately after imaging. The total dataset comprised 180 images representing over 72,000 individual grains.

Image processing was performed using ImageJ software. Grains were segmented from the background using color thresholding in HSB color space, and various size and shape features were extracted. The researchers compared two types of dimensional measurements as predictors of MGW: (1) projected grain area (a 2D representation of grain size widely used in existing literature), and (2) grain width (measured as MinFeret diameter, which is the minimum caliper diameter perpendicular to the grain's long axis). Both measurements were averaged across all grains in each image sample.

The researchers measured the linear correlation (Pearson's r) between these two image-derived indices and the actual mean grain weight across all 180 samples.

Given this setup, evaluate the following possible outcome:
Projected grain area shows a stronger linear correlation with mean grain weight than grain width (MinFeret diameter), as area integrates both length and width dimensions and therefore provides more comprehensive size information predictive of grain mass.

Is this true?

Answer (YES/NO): NO